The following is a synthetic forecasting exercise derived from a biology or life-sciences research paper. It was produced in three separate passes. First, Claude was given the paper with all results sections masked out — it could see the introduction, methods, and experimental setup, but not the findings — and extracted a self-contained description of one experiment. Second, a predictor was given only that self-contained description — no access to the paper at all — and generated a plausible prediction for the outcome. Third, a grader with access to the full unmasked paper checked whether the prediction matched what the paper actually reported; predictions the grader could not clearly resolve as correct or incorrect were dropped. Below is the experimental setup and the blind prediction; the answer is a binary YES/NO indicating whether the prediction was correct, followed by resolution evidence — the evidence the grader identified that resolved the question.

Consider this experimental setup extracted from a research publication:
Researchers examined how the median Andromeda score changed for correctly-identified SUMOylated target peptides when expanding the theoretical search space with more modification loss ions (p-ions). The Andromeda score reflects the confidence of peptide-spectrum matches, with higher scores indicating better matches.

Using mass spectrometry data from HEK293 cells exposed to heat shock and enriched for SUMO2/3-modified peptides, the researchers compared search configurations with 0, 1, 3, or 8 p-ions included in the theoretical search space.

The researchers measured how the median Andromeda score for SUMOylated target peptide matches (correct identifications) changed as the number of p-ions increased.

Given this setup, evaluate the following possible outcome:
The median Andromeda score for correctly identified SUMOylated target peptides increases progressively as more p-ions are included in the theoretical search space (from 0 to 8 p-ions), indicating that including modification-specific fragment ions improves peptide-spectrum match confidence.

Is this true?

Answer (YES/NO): YES